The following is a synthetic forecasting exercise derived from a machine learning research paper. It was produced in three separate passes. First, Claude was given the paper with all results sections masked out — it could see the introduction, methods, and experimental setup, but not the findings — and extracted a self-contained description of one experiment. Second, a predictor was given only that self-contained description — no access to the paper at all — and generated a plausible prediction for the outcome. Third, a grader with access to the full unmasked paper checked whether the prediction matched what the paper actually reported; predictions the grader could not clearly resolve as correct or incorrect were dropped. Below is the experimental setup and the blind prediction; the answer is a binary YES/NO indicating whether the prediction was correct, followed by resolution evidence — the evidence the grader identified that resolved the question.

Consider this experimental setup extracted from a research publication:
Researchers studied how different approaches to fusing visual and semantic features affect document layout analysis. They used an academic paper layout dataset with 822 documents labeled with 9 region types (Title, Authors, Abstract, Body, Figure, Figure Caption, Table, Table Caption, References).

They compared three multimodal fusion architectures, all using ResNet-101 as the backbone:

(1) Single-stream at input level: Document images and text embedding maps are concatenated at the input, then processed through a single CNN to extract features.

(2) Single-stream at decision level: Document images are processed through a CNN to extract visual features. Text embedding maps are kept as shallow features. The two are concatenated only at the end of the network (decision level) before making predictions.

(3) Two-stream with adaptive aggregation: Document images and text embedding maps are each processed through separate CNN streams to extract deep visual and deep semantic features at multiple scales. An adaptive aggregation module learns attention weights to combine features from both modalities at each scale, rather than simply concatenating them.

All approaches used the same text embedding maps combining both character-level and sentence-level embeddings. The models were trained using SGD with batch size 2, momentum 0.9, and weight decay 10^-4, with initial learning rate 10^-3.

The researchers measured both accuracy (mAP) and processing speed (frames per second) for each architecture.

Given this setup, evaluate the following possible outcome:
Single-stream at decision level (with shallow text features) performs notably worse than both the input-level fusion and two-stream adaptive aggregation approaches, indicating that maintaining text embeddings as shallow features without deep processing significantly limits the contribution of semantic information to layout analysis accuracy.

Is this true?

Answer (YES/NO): NO